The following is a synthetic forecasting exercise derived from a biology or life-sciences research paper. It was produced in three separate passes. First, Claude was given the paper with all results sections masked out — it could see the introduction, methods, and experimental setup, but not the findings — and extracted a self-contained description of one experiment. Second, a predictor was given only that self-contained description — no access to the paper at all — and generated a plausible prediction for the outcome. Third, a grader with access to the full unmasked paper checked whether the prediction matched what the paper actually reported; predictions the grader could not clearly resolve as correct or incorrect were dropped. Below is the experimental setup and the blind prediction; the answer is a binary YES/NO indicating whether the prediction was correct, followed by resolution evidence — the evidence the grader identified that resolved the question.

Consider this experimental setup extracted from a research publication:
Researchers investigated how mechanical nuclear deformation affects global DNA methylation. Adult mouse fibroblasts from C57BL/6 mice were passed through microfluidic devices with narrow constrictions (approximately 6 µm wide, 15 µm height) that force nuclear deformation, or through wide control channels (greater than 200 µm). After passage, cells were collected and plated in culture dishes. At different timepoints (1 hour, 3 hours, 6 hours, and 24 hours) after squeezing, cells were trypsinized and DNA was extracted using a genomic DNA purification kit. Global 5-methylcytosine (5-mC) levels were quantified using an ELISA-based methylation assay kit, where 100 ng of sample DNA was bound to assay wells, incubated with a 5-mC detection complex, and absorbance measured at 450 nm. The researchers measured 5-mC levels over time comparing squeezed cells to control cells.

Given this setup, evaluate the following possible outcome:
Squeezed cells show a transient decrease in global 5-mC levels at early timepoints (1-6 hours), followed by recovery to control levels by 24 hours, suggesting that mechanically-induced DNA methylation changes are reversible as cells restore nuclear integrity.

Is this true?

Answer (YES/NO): NO